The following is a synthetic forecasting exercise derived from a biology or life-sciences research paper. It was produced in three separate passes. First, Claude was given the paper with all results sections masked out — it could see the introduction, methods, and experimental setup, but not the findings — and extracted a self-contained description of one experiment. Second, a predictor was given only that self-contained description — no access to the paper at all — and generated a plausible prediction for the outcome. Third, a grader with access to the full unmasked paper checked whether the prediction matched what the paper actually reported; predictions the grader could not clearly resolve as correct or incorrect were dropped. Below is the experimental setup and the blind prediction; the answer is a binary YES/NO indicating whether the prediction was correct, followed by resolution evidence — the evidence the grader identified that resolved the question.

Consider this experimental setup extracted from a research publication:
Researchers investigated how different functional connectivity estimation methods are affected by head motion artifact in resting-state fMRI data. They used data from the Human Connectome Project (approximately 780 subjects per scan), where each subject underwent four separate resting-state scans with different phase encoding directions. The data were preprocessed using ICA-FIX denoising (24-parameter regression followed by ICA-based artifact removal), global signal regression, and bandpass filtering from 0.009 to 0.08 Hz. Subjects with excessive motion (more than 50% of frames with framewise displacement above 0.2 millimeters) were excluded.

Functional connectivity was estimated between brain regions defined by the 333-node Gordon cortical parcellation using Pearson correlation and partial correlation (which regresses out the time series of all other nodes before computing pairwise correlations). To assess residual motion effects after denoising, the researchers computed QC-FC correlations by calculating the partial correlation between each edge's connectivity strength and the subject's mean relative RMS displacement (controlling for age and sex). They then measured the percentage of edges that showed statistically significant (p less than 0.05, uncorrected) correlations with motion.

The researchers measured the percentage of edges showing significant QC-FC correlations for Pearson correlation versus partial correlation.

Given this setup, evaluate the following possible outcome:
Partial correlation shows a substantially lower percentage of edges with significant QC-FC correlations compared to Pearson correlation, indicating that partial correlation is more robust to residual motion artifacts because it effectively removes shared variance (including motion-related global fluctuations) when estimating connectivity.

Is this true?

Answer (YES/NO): YES